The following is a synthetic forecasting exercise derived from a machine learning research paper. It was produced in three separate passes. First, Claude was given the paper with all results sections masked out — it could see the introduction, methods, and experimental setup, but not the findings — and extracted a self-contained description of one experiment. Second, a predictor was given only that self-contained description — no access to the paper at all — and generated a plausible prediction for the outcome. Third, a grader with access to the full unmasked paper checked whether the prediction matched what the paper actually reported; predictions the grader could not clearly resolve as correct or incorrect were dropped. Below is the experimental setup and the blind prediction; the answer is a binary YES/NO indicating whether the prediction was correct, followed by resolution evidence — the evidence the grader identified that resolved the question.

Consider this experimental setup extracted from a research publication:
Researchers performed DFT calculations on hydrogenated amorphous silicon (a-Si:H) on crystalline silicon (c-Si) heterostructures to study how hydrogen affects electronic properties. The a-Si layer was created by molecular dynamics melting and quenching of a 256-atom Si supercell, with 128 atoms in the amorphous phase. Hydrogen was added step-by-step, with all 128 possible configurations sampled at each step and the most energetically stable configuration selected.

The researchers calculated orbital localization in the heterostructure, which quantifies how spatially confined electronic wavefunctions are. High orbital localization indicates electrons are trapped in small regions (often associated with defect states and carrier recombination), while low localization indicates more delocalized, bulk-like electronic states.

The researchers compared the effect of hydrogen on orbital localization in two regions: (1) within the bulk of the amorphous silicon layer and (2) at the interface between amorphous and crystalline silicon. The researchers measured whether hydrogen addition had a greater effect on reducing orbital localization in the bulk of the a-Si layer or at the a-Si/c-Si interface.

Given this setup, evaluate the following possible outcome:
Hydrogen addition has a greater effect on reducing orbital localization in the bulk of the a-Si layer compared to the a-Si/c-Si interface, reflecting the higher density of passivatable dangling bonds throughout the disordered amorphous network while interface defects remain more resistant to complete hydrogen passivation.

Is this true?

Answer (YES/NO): NO